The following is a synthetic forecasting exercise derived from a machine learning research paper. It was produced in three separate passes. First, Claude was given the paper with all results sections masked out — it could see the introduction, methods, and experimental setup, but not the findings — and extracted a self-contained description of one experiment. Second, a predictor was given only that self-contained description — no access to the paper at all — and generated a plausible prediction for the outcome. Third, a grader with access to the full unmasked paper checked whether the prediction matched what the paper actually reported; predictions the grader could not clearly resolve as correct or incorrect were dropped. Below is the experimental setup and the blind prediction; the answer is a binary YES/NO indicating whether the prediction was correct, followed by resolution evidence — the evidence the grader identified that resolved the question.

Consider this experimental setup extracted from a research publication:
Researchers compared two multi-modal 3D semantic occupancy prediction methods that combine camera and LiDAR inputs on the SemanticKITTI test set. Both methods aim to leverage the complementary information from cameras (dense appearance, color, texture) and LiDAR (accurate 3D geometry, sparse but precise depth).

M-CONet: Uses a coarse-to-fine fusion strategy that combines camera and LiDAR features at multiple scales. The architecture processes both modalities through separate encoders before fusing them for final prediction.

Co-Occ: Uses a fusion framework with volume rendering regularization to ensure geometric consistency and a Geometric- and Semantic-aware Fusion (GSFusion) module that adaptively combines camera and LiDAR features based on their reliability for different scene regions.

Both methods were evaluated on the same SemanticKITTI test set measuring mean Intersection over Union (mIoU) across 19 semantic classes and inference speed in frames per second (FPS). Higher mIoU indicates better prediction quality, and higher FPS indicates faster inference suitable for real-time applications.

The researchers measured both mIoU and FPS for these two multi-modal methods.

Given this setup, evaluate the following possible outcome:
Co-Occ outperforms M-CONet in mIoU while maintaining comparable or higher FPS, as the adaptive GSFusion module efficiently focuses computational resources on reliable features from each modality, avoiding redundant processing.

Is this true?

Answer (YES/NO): NO